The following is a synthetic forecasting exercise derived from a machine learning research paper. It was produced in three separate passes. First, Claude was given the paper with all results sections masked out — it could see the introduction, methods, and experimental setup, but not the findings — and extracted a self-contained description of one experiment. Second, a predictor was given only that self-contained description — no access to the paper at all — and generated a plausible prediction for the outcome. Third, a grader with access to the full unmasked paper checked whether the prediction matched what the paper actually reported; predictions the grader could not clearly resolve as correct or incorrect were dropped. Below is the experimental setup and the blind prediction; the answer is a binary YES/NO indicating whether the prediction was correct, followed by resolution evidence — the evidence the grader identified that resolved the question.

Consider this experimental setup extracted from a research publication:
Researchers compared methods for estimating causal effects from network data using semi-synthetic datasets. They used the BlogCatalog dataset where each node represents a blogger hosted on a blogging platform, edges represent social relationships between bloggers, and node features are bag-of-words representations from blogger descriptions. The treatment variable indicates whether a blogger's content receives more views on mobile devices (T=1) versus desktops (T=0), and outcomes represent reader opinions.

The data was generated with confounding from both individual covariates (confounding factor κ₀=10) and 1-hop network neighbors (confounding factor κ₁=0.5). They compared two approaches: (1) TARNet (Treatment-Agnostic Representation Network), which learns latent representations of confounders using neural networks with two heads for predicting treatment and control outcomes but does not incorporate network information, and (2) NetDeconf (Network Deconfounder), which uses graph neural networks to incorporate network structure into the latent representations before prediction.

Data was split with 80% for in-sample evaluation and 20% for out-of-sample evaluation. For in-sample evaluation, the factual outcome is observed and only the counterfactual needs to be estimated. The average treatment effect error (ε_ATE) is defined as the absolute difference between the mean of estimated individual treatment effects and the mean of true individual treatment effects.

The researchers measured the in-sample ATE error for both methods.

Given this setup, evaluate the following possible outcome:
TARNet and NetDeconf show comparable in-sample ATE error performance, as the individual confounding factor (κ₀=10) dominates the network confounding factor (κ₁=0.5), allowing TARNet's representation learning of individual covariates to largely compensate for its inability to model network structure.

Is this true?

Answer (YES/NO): NO